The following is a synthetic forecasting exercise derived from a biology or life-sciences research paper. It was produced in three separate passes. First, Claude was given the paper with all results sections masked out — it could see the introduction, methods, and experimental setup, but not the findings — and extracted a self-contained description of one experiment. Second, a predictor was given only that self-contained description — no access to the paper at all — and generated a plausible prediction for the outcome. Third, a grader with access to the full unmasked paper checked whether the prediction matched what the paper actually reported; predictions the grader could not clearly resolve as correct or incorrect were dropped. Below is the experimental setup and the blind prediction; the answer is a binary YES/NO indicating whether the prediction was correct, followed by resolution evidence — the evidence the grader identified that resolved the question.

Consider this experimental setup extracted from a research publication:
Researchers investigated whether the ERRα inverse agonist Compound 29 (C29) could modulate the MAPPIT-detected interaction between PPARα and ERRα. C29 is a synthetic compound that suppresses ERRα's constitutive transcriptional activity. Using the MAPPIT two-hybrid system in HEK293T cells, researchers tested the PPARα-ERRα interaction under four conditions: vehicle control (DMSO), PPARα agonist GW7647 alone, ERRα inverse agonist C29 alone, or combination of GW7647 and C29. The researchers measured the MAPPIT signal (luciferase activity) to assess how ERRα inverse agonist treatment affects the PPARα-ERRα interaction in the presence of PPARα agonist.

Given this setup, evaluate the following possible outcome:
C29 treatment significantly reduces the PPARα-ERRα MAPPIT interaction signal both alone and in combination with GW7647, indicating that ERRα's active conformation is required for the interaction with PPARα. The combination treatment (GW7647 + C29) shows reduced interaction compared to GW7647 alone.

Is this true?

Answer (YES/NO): YES